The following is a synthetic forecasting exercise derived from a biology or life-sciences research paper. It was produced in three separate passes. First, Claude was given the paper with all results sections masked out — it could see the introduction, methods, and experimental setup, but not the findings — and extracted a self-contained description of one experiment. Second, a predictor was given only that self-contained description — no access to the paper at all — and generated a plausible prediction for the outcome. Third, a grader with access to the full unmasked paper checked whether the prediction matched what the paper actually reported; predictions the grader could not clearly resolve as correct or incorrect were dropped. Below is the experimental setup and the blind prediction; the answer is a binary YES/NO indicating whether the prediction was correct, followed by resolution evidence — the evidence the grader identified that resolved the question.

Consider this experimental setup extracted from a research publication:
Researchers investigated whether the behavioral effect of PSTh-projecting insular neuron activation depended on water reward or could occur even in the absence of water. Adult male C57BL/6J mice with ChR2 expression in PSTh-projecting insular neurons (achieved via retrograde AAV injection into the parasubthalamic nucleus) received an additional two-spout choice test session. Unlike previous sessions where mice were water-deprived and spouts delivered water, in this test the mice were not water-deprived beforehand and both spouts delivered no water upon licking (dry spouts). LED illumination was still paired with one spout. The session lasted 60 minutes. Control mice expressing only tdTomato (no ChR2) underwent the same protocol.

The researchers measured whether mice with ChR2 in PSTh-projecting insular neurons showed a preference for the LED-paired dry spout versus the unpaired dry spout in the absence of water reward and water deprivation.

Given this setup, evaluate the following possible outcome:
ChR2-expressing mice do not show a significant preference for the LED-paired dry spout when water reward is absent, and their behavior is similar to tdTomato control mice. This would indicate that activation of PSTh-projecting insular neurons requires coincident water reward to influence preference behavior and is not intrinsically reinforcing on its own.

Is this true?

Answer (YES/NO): YES